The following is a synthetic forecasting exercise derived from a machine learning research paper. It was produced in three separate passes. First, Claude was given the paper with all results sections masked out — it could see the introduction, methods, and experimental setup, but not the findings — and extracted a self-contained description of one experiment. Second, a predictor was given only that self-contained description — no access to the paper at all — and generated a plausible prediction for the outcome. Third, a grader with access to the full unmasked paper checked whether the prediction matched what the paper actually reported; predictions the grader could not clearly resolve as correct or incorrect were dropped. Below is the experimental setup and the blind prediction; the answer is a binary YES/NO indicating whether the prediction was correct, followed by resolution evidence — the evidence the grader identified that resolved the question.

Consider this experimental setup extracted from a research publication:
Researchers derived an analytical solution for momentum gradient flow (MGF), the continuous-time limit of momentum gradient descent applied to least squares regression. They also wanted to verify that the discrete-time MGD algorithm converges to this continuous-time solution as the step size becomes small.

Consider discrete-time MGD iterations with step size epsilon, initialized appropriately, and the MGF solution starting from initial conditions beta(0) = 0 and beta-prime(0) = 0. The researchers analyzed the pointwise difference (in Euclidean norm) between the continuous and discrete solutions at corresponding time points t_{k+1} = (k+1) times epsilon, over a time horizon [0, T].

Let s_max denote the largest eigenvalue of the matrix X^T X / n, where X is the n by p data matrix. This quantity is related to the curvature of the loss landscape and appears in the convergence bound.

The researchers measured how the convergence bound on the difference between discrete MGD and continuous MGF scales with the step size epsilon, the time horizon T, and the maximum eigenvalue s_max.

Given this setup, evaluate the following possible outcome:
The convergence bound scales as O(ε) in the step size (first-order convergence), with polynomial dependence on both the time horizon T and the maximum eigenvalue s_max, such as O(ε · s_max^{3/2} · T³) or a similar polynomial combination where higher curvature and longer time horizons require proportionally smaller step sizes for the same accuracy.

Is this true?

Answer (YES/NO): NO